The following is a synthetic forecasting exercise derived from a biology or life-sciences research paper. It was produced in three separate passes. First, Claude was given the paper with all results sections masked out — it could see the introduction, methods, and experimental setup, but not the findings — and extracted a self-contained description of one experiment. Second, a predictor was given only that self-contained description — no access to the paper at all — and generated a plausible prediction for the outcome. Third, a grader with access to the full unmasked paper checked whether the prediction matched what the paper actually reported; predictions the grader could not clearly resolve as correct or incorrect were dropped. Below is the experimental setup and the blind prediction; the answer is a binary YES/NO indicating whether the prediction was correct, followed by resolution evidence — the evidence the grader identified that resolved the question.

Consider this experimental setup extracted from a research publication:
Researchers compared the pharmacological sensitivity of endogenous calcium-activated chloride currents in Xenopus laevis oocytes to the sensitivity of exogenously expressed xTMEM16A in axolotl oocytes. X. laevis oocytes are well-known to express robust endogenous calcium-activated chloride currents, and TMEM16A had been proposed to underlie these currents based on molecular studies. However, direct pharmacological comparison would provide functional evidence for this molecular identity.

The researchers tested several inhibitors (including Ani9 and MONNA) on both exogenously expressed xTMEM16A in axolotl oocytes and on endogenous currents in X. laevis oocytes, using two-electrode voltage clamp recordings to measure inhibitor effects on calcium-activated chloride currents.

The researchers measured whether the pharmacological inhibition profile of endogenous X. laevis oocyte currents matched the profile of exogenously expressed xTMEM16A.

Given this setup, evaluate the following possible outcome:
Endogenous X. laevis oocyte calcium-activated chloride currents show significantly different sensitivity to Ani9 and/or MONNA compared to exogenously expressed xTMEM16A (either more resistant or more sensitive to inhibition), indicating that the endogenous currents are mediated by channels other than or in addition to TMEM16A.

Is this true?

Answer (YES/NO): NO